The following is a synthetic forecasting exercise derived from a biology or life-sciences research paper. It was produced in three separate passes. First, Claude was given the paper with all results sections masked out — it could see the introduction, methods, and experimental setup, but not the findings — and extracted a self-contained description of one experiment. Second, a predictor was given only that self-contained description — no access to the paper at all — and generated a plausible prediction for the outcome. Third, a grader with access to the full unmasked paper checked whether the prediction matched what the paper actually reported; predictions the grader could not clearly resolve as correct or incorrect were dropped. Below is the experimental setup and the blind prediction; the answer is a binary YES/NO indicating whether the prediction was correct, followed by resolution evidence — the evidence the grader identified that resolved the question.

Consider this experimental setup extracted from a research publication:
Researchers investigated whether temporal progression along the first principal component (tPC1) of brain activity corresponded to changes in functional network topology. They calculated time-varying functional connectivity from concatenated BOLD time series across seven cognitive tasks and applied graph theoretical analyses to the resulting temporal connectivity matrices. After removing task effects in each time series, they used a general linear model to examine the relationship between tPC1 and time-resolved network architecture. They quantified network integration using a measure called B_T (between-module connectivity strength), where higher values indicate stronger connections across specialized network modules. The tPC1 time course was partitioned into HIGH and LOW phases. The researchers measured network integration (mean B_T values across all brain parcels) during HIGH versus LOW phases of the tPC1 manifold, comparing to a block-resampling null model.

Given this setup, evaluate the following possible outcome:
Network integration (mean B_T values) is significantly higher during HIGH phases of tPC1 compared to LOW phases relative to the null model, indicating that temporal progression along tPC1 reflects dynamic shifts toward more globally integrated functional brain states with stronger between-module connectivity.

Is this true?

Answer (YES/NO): YES